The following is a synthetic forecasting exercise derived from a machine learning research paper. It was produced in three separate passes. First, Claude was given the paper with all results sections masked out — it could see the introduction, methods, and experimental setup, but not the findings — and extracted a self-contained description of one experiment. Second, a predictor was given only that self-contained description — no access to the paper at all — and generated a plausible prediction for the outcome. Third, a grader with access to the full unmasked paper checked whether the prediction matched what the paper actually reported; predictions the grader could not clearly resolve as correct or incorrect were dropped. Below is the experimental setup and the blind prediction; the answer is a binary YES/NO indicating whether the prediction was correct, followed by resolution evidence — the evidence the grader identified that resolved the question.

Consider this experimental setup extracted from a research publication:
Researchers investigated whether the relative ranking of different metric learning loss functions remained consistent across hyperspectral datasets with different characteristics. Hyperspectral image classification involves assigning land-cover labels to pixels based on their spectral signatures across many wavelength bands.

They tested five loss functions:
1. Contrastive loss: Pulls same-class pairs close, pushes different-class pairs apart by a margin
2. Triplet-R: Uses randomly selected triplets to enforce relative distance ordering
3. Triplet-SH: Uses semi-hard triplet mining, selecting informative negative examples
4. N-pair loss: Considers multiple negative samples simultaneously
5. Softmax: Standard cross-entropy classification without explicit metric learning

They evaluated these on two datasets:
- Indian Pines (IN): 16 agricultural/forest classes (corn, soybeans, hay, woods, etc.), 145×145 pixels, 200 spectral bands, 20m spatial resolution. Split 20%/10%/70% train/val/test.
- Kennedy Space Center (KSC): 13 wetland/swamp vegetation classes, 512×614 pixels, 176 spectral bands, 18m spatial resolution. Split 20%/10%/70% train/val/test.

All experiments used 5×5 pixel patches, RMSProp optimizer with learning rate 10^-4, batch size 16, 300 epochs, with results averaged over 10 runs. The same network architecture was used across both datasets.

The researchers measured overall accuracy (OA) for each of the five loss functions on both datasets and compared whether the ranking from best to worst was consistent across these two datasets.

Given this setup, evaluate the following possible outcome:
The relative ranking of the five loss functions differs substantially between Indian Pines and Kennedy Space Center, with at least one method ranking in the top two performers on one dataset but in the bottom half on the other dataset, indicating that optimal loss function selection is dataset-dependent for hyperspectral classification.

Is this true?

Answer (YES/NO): YES